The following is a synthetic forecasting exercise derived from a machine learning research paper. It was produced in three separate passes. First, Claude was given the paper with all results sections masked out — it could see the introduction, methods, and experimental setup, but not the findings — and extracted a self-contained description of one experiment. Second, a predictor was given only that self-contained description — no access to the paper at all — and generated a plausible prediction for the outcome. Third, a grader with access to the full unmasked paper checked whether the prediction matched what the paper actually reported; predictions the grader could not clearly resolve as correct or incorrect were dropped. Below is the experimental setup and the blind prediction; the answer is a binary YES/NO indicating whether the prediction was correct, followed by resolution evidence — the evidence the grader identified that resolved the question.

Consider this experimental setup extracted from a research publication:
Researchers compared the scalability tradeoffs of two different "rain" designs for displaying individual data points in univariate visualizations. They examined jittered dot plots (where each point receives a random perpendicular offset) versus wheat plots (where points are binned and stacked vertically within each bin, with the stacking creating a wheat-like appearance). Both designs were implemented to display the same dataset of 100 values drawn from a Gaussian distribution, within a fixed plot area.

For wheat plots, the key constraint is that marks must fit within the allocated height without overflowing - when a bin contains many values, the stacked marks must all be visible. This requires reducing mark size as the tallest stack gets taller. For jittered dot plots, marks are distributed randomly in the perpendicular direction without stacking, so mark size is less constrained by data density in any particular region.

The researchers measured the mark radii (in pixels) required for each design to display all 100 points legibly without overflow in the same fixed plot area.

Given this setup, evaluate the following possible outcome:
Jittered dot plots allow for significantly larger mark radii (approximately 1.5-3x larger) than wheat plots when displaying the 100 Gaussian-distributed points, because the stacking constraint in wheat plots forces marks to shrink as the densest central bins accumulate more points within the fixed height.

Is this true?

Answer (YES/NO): YES